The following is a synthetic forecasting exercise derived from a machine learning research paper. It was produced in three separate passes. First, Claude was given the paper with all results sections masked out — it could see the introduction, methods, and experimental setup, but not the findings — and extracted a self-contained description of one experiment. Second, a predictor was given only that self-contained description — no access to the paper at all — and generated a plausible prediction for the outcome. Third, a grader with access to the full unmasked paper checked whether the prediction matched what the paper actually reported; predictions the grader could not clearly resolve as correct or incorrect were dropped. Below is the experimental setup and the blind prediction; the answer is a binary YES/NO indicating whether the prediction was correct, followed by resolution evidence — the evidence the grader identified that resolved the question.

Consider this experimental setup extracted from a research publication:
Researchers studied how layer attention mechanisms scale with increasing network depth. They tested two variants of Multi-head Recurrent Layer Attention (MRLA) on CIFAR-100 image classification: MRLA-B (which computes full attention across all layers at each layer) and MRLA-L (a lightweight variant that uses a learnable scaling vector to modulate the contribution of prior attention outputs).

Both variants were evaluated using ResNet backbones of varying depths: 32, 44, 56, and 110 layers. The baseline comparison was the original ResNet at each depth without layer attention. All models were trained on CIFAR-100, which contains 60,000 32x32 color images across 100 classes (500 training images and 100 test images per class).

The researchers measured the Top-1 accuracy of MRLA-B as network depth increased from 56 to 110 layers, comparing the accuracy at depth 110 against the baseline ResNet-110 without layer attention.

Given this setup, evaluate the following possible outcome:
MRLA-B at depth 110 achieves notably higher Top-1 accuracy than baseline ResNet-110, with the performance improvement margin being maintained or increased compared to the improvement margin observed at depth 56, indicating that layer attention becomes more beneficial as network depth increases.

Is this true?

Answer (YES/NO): NO